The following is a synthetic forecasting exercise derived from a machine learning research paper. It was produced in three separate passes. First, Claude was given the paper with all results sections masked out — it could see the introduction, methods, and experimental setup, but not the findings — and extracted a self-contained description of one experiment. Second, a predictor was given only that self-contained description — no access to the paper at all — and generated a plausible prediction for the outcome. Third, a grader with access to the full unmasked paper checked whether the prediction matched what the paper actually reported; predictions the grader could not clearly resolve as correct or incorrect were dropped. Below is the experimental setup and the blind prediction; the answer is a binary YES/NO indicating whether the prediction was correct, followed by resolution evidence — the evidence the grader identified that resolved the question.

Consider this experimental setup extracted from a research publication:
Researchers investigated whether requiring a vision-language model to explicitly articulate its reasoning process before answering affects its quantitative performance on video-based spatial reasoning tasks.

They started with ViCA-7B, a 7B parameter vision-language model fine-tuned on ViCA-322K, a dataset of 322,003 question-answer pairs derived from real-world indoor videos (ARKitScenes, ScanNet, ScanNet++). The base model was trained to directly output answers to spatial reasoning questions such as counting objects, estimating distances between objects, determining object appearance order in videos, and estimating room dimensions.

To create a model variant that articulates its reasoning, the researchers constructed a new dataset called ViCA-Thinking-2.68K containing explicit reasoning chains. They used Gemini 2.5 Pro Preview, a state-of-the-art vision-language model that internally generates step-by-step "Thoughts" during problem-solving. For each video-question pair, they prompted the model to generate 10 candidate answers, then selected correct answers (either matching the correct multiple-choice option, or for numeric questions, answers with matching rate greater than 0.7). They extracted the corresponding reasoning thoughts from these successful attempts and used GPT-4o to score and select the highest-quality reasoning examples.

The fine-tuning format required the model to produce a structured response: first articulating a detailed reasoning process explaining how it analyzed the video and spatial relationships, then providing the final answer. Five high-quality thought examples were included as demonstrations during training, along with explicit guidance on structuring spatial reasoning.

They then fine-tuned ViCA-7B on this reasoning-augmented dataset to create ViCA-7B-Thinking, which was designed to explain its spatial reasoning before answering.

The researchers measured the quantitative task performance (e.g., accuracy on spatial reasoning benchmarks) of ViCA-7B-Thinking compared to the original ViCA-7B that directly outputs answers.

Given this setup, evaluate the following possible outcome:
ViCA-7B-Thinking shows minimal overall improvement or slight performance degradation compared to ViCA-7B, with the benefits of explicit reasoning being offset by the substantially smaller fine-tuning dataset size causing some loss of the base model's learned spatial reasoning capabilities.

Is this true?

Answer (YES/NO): YES